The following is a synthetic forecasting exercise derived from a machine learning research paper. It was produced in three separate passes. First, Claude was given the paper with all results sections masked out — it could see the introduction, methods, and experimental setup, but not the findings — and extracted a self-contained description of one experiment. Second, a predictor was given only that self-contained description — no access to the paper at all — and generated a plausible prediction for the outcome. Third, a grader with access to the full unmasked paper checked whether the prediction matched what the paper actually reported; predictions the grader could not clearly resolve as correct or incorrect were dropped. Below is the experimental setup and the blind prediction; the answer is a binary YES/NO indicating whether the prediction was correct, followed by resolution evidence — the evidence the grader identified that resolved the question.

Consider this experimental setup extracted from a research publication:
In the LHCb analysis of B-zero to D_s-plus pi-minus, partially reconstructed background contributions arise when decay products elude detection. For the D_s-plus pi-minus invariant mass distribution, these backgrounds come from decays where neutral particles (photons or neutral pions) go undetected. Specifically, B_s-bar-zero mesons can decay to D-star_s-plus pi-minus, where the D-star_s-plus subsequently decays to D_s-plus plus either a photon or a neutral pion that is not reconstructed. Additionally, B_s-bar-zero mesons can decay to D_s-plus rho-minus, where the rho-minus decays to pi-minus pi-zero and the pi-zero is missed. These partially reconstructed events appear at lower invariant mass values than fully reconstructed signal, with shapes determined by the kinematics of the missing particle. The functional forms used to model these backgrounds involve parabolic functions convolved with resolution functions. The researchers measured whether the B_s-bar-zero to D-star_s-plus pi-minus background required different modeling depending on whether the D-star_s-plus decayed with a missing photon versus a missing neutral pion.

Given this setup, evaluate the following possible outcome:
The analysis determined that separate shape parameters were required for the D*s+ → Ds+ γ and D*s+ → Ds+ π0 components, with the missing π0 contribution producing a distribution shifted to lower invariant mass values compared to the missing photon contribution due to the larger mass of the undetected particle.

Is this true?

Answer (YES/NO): NO